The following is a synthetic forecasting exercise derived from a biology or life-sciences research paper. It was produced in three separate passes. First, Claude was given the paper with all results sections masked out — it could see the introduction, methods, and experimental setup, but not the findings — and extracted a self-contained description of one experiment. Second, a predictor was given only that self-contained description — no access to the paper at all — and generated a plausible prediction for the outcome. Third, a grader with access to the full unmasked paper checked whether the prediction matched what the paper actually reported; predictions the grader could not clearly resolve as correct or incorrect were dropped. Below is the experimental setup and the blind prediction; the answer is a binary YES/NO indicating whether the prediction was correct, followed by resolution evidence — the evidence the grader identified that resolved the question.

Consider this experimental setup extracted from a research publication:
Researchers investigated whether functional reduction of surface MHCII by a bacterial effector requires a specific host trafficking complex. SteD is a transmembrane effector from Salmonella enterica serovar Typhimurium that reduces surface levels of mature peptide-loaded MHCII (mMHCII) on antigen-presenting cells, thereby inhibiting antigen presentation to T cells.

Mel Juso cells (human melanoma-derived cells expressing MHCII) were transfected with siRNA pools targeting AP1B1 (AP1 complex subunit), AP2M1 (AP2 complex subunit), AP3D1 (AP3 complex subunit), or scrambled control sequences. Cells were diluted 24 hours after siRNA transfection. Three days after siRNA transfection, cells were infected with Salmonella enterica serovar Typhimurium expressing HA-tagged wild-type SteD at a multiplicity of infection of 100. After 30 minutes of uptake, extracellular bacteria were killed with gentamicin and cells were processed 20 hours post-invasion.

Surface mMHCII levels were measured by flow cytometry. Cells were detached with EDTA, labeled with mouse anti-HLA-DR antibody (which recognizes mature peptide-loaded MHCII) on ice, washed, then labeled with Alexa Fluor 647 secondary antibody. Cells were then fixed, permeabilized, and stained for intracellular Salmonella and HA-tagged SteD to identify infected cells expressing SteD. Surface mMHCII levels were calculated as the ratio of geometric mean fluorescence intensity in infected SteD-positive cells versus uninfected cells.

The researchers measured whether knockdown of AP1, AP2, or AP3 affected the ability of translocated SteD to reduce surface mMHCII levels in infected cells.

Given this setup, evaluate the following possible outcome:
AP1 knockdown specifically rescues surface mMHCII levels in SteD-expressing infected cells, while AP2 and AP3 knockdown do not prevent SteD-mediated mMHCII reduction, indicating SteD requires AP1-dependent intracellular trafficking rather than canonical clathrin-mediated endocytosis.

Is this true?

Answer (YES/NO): NO